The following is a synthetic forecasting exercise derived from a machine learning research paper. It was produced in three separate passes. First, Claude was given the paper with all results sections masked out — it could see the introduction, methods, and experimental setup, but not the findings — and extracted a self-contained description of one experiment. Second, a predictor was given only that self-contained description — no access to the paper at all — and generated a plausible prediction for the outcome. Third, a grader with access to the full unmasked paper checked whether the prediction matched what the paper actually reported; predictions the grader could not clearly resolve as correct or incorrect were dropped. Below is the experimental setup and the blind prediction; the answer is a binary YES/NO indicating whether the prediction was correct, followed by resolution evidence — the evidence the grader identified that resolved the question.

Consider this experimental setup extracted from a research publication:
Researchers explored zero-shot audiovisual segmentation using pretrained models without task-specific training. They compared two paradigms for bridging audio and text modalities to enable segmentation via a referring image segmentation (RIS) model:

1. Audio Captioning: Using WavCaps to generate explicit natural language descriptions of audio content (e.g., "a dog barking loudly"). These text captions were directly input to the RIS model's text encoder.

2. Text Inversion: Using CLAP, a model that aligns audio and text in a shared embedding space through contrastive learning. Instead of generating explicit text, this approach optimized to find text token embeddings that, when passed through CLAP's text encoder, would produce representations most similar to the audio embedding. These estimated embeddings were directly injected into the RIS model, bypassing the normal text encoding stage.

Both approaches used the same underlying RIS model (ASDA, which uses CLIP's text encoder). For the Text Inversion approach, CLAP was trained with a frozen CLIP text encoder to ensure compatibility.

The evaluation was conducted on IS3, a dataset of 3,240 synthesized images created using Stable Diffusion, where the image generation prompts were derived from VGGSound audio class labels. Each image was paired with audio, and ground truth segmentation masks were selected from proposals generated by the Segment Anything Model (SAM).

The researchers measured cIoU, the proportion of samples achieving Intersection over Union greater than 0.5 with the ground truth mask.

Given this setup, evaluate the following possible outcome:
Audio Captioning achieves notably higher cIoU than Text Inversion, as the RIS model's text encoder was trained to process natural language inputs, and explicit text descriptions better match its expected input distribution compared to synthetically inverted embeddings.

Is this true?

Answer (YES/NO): YES